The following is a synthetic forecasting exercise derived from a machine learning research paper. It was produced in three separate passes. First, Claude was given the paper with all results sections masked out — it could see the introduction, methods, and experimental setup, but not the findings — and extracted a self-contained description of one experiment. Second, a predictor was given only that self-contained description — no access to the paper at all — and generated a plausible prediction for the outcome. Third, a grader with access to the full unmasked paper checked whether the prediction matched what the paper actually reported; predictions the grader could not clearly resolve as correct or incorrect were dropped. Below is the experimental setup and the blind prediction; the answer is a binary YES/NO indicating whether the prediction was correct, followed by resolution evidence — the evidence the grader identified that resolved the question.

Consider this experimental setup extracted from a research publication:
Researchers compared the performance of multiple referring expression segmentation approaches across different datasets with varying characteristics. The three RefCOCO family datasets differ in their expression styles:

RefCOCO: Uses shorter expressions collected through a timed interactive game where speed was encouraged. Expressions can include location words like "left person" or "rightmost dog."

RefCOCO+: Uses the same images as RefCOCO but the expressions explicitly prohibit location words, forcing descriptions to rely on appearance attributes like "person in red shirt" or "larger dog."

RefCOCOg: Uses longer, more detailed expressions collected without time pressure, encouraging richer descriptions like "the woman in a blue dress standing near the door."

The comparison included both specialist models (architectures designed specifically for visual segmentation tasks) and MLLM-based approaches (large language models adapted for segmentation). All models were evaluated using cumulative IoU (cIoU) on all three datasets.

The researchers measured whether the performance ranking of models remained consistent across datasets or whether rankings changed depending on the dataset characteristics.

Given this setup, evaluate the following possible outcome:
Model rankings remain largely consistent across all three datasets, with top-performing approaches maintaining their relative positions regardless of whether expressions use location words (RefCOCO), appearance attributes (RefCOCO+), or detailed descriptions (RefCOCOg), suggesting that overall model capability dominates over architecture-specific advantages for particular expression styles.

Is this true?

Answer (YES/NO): YES